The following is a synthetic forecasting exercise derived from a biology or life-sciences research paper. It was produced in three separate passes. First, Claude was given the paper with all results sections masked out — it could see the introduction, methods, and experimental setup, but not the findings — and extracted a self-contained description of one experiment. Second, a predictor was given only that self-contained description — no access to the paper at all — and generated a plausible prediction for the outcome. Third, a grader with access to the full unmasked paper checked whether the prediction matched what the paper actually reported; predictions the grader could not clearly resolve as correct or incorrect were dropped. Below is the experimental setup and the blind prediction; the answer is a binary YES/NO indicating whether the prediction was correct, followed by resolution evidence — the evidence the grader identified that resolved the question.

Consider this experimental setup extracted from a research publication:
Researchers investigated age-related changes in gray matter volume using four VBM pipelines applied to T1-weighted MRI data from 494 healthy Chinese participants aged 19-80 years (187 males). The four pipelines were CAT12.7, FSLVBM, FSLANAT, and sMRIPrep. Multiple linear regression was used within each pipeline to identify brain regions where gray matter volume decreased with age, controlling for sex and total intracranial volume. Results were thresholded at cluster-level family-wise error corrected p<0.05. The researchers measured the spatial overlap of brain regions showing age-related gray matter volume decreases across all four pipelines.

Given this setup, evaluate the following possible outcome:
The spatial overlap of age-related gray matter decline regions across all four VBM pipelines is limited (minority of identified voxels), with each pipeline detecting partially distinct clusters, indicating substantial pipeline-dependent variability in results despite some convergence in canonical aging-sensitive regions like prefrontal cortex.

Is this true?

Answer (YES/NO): YES